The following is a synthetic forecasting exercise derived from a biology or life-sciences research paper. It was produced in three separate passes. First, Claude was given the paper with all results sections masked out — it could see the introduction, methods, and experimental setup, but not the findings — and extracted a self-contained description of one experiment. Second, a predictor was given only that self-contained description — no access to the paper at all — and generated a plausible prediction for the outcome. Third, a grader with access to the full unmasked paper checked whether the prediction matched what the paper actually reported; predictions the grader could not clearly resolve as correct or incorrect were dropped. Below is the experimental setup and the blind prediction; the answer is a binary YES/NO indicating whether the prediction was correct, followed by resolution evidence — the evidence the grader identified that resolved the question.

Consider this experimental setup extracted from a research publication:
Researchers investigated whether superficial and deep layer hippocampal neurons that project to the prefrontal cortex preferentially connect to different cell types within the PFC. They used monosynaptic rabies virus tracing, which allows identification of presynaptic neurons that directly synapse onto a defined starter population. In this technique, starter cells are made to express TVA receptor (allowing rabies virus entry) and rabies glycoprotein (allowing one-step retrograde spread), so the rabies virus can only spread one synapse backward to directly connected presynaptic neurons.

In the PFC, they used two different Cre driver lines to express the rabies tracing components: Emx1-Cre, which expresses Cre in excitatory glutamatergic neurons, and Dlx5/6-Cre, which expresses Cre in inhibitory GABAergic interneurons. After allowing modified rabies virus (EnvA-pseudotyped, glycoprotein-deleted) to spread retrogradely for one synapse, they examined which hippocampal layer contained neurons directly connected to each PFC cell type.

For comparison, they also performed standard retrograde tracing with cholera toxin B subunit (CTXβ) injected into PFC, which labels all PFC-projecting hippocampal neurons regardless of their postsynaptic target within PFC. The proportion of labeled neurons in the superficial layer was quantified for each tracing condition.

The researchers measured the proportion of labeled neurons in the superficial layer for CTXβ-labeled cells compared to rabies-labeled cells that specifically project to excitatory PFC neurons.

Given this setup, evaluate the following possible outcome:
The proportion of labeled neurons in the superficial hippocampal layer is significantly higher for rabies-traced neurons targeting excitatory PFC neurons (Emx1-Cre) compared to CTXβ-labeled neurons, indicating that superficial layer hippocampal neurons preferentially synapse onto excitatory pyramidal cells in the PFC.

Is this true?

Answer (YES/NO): NO